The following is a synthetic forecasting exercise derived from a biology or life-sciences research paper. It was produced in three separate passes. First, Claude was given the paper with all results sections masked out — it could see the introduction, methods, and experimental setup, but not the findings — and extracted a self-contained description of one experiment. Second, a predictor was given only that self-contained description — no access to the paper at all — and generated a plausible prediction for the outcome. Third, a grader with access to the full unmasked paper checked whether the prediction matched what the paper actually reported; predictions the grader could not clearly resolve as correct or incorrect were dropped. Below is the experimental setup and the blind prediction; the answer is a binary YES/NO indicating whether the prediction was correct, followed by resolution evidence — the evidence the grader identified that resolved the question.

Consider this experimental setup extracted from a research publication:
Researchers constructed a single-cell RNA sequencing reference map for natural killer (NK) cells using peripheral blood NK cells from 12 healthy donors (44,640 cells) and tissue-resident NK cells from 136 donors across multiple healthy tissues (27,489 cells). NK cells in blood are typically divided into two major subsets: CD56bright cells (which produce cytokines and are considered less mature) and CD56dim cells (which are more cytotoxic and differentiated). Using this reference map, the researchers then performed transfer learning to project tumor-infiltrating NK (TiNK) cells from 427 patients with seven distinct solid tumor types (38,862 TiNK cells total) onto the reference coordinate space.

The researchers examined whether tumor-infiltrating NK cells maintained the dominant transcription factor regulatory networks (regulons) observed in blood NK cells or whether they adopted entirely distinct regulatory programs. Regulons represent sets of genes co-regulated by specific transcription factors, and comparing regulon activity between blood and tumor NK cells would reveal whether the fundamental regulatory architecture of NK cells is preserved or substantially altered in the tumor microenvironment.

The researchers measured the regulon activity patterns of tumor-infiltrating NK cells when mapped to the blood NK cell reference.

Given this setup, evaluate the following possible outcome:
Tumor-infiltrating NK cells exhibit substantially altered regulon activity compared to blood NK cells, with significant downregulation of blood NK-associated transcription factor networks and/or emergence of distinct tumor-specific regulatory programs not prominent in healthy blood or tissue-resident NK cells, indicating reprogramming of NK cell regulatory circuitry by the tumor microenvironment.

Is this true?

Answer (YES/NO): NO